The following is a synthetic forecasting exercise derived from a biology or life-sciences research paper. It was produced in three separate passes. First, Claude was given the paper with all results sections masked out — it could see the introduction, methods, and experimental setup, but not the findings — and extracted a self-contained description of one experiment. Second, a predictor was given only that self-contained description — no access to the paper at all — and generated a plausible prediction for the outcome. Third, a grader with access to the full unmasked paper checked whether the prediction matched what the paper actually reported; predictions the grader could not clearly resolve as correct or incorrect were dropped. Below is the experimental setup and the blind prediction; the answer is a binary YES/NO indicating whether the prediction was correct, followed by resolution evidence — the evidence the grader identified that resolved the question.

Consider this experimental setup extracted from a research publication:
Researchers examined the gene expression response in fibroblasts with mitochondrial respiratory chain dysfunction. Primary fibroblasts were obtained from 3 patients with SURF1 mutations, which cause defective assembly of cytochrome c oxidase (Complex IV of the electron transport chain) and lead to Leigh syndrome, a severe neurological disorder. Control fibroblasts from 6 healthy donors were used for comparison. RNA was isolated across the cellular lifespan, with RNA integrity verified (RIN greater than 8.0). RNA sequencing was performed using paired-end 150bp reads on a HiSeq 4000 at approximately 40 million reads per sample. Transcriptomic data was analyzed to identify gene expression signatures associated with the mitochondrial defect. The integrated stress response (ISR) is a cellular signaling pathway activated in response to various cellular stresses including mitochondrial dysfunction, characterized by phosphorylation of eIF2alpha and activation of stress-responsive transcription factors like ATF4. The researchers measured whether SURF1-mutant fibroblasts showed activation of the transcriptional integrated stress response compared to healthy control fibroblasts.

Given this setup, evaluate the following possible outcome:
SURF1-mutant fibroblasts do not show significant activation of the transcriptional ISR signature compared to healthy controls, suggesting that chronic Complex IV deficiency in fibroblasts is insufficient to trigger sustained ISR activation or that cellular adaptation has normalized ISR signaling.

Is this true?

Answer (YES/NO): NO